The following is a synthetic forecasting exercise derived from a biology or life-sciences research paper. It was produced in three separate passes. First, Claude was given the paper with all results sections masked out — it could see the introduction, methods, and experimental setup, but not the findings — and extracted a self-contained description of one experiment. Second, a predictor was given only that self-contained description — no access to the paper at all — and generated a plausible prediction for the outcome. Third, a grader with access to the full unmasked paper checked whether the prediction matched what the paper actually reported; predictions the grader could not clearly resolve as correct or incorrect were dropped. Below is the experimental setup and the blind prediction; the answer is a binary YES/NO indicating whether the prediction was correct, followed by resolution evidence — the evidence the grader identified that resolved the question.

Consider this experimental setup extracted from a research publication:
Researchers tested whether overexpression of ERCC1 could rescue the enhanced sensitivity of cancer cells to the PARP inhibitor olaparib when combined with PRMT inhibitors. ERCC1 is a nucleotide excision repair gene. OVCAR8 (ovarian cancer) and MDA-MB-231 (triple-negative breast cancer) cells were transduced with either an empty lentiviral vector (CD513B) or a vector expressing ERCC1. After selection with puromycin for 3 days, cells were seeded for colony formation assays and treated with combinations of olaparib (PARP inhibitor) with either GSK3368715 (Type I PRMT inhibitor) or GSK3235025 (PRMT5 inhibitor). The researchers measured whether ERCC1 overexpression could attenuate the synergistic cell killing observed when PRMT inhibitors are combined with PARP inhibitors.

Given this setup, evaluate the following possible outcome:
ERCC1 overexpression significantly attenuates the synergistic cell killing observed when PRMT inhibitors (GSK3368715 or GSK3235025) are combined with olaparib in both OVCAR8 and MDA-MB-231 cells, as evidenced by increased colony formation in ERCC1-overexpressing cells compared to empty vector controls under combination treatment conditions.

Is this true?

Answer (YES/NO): NO